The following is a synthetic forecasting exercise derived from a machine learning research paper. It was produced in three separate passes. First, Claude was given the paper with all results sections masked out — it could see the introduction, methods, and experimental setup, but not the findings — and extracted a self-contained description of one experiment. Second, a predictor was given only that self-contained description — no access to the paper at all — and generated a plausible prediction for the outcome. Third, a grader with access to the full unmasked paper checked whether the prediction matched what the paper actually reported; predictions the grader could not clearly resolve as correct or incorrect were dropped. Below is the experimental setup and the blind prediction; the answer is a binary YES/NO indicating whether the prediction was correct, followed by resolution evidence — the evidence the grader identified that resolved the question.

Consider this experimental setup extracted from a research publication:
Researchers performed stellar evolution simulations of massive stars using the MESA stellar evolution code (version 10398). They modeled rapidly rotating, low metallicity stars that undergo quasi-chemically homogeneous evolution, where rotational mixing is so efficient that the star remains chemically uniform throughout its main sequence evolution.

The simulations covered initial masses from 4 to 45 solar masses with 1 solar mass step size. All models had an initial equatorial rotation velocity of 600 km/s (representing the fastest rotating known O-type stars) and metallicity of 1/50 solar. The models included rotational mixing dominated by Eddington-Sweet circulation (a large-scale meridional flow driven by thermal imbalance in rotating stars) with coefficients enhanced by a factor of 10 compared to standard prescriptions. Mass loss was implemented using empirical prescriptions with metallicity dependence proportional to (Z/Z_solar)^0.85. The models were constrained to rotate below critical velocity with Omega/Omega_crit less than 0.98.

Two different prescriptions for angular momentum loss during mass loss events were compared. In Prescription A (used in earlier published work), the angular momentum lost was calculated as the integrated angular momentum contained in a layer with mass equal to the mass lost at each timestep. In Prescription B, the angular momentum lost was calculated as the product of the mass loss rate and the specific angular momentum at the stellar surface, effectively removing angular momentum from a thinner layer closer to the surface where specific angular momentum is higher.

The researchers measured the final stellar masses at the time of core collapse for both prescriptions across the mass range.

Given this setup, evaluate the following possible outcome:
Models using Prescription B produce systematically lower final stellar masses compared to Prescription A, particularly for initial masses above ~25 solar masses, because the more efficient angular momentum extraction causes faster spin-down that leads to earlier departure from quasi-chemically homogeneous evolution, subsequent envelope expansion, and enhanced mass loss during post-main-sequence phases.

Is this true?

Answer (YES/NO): NO